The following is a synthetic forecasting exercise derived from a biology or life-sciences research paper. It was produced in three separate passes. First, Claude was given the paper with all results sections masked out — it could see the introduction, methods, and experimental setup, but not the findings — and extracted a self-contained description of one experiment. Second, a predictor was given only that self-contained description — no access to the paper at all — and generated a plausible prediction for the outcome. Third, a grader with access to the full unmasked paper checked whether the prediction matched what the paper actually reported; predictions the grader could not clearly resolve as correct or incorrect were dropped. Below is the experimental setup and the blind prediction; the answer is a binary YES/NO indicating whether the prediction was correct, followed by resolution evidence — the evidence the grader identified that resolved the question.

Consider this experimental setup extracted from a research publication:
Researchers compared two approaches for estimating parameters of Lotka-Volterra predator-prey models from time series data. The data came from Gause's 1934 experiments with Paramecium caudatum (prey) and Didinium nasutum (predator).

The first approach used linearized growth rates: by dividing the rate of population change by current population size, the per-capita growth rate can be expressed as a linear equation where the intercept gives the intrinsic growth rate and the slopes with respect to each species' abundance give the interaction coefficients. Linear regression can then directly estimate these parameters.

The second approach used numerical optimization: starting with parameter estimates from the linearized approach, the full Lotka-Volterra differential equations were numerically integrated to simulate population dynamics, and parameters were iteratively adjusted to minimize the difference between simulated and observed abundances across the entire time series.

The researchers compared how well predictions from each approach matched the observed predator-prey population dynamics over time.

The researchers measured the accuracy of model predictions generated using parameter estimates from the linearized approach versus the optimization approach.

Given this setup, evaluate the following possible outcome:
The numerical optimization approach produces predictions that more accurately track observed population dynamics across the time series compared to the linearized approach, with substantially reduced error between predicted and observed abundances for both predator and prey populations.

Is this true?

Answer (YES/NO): YES